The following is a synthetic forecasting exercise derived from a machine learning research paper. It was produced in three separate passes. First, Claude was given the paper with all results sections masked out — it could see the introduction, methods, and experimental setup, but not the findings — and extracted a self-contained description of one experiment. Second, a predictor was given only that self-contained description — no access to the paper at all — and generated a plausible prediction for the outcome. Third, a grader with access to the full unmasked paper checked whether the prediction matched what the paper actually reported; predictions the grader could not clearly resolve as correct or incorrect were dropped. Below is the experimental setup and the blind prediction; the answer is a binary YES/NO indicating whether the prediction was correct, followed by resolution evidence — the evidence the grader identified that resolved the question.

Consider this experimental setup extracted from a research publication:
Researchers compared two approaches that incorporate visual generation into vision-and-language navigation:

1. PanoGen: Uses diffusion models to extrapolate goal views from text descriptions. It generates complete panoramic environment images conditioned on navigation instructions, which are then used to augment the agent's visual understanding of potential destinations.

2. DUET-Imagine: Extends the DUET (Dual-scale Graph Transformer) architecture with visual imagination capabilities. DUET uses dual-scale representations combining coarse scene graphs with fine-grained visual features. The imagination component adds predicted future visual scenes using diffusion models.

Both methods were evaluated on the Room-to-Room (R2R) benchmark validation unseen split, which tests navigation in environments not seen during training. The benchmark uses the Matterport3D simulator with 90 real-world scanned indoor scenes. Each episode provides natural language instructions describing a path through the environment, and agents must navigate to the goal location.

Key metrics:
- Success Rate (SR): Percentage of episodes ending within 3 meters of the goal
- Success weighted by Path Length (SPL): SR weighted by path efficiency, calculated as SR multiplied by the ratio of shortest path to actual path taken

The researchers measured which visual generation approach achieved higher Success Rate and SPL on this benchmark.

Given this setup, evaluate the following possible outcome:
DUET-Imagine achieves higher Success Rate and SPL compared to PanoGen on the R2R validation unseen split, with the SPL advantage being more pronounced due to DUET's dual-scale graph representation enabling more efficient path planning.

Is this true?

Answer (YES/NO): NO